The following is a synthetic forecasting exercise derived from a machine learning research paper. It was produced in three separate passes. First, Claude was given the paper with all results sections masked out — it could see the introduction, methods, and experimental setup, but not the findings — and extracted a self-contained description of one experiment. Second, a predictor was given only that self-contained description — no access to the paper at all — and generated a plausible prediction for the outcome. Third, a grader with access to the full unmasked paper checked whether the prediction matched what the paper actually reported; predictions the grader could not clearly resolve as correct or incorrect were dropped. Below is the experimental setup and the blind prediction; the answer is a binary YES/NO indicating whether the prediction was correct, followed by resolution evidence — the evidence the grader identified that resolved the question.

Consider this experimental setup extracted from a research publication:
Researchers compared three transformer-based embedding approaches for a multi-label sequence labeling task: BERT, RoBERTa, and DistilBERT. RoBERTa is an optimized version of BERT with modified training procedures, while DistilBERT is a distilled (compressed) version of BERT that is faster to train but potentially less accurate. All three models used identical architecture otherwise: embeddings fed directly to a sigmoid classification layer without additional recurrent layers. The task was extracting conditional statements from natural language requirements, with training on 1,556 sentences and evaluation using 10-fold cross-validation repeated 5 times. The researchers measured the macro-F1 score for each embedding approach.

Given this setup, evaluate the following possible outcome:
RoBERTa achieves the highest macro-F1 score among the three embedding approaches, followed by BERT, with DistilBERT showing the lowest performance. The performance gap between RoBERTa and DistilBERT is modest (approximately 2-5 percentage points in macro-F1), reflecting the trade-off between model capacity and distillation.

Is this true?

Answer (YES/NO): YES